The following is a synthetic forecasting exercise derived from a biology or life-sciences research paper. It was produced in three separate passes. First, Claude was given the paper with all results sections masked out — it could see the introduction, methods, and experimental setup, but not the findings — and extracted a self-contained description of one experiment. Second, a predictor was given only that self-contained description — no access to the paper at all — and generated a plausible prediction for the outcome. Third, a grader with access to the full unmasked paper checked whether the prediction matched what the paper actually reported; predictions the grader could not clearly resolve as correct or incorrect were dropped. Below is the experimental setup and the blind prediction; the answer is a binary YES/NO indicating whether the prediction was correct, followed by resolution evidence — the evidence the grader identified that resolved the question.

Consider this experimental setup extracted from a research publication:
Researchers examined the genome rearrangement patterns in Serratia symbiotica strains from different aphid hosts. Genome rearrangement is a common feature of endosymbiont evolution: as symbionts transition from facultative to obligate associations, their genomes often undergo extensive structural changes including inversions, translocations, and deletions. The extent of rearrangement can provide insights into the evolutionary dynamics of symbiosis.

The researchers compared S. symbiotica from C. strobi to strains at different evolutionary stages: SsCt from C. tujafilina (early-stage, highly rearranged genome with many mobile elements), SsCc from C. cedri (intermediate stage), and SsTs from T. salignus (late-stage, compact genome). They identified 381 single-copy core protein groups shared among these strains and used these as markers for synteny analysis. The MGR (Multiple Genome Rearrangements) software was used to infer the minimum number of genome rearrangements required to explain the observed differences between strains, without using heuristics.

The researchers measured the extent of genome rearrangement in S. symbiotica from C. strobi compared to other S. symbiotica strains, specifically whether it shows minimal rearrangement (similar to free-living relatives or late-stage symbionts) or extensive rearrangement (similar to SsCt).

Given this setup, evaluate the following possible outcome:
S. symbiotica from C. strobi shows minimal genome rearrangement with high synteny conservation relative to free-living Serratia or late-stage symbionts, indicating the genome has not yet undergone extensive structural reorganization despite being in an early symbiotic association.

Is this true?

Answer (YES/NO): NO